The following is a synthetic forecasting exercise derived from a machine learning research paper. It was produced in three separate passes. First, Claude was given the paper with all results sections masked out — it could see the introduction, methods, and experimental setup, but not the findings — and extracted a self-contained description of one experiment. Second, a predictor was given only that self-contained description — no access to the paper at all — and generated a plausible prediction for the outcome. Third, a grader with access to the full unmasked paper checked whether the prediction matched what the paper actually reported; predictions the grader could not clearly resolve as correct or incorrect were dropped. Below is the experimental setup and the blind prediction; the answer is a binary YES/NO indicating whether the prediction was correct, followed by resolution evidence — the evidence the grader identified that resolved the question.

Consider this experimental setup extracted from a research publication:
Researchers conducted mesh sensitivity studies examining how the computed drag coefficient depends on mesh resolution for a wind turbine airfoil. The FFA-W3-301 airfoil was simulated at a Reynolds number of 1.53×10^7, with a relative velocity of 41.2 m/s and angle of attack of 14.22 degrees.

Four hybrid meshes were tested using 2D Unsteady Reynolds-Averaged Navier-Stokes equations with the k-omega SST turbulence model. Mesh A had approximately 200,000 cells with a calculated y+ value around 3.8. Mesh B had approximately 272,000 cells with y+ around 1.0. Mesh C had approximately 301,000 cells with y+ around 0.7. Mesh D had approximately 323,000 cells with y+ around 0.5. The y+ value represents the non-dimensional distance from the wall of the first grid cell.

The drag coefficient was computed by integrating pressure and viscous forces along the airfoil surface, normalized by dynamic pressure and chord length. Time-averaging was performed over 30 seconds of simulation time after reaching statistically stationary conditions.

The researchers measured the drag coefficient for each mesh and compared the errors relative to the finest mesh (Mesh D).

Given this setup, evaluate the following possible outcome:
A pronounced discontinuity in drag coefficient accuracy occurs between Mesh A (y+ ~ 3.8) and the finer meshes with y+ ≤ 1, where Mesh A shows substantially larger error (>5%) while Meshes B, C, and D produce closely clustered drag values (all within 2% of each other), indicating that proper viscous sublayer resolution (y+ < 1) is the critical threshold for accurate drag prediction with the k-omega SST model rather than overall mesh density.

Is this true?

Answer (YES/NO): NO